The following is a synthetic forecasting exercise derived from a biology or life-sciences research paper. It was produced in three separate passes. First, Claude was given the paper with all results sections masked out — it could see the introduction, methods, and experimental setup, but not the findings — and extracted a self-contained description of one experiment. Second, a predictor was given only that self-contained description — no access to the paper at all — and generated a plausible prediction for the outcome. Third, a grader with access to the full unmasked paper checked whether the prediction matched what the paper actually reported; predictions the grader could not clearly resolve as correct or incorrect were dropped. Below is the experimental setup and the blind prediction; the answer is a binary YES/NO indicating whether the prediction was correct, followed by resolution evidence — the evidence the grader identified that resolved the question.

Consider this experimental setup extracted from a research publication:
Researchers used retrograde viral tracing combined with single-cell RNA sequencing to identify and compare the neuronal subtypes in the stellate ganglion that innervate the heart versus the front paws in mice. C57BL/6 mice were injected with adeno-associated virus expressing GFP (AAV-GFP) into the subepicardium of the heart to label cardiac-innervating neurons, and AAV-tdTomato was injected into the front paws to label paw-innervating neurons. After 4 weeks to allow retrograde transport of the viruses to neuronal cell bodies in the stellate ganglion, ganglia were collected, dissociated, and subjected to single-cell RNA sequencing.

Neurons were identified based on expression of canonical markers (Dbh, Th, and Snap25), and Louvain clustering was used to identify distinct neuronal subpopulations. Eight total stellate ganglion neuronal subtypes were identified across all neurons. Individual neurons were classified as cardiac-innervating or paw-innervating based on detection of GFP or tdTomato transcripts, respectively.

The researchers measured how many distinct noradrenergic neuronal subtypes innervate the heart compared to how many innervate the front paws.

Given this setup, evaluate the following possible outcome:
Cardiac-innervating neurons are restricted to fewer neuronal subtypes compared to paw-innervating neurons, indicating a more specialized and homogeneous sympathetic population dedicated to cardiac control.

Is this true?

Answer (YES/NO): NO